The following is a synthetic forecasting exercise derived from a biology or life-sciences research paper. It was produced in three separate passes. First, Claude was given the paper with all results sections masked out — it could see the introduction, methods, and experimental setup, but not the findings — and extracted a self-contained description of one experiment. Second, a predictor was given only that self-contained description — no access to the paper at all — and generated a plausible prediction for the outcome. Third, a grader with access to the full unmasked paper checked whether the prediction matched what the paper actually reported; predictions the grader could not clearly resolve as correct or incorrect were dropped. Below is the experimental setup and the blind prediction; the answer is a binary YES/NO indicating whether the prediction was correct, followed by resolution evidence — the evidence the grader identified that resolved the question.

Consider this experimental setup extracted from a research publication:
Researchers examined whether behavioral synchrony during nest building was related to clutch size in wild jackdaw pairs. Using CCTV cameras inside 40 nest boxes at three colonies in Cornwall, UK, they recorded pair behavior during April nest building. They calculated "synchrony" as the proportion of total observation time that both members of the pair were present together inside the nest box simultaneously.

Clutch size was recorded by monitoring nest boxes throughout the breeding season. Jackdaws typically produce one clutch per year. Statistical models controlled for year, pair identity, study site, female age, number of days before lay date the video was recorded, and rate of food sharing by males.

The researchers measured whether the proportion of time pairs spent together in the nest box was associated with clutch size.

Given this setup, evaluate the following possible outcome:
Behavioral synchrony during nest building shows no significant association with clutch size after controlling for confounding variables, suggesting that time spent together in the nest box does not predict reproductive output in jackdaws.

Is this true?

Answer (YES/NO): NO